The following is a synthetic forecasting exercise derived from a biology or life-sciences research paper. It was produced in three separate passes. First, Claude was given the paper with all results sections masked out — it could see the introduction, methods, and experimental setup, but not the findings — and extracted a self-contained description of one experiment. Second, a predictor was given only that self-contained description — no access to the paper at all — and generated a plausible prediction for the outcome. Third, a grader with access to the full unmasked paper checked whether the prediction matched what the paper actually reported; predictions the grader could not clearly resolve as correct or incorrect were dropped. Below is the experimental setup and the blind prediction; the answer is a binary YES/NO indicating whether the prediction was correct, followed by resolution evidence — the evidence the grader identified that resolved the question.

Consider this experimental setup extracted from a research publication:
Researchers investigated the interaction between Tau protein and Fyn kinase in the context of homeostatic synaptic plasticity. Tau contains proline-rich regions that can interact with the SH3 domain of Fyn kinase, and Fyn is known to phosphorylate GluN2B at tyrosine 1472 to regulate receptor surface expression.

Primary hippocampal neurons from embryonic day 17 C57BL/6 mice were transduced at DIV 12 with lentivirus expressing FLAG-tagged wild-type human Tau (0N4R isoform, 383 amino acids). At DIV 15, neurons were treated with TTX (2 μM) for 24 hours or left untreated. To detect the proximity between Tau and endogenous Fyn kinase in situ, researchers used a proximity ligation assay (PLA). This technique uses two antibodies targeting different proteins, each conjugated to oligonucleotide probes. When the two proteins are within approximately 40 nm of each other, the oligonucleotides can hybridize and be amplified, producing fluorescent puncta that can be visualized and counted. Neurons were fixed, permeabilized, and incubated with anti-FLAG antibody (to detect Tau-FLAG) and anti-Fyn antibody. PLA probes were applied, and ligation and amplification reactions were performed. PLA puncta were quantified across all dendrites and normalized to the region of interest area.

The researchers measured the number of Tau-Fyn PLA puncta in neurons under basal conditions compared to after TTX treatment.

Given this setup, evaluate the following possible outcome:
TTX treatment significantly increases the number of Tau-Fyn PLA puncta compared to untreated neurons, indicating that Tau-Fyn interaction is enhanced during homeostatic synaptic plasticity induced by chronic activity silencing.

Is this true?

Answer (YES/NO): YES